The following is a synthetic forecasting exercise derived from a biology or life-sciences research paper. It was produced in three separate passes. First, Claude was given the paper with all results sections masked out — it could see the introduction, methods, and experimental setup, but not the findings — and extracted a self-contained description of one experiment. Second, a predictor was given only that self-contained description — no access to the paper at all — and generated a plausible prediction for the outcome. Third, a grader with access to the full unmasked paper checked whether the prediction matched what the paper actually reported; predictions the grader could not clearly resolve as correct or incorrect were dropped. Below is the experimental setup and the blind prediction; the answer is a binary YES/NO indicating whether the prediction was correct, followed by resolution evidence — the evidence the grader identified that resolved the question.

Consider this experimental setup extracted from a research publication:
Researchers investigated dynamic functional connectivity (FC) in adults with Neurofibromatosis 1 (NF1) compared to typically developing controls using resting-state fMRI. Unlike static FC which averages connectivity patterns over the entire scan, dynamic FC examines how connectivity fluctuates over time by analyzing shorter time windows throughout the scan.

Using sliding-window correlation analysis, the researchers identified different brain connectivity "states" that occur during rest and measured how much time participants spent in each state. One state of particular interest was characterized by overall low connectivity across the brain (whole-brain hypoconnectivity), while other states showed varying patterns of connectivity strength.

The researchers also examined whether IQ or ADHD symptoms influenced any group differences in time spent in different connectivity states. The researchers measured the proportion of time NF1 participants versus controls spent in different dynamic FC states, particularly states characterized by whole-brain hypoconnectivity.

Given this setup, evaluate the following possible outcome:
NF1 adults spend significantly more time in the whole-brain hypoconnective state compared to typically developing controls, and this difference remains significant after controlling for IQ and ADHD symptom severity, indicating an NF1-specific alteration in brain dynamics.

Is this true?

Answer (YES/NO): YES